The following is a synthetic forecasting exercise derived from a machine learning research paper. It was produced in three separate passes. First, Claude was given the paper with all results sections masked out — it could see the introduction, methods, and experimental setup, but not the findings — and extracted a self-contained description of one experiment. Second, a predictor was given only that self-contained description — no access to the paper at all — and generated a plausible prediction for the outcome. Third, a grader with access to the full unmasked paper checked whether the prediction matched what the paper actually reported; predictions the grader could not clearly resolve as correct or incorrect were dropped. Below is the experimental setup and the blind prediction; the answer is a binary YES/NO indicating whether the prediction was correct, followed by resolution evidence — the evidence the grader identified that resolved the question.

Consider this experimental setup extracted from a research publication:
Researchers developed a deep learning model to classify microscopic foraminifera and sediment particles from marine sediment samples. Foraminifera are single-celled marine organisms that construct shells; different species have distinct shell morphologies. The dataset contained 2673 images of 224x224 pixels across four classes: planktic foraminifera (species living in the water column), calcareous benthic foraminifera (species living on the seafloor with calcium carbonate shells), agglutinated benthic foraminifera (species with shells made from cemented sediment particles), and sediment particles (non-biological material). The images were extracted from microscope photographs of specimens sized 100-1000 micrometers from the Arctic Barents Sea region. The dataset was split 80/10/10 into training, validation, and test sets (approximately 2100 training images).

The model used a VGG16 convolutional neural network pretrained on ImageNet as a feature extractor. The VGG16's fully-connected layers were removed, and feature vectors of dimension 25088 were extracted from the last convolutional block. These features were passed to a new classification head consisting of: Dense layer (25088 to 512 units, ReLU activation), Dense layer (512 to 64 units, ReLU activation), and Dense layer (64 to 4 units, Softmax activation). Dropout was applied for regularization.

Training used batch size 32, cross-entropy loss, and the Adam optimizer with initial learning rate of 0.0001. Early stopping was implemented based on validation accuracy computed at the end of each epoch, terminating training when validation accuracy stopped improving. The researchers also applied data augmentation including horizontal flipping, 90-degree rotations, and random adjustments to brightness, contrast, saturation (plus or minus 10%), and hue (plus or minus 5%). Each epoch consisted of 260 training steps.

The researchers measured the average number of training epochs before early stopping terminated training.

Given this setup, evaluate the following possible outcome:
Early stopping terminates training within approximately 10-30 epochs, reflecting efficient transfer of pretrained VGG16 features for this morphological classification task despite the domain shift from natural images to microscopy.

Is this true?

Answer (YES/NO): NO